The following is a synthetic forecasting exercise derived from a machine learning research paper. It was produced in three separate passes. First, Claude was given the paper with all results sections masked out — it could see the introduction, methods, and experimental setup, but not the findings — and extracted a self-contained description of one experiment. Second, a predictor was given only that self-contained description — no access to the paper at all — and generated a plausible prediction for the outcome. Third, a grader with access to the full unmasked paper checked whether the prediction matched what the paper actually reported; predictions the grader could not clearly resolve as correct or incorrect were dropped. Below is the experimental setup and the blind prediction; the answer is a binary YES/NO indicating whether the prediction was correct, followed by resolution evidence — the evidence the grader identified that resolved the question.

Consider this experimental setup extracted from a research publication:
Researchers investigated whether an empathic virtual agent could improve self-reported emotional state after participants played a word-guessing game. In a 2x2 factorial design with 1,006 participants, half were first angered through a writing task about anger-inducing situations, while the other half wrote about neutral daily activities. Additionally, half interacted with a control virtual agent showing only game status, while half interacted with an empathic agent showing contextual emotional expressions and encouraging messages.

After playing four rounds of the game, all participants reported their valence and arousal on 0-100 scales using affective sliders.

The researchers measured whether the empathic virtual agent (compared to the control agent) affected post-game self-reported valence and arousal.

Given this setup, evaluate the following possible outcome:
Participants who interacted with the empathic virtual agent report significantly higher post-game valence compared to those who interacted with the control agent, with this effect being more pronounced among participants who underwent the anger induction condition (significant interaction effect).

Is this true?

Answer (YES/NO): NO